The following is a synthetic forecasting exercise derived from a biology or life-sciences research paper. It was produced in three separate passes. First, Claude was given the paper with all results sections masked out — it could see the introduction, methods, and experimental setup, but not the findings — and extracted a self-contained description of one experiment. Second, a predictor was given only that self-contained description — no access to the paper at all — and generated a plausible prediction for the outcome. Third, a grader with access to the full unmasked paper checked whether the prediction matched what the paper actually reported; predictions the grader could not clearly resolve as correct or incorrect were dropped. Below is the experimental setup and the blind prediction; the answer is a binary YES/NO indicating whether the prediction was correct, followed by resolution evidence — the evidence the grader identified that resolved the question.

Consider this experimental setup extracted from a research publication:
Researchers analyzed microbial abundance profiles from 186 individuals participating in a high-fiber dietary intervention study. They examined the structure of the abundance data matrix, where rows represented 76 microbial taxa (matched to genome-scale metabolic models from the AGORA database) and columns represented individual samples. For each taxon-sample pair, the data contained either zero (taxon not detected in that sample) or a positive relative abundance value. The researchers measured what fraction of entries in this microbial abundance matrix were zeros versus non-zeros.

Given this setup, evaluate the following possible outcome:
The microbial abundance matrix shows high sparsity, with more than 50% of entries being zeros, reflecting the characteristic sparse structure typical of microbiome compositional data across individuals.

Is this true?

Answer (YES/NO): YES